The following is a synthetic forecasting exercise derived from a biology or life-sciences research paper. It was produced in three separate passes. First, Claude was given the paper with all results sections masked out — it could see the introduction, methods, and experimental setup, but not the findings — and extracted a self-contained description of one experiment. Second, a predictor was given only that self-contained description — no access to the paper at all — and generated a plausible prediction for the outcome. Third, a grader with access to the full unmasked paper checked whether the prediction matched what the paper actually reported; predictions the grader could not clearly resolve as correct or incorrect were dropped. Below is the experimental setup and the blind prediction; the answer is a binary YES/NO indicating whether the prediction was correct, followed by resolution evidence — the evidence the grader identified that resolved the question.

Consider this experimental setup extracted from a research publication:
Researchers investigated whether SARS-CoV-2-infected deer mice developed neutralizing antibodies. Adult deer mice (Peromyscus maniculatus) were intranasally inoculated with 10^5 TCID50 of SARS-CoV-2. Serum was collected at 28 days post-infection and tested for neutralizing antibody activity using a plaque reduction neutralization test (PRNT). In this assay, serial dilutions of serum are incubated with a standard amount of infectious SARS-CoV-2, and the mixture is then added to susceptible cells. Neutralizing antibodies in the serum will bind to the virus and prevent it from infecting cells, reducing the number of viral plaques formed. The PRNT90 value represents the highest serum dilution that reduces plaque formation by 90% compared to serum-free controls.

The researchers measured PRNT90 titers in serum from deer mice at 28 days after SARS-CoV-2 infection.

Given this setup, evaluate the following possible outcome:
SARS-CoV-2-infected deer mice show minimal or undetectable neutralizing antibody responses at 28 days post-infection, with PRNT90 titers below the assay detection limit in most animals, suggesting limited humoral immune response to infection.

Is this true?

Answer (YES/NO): NO